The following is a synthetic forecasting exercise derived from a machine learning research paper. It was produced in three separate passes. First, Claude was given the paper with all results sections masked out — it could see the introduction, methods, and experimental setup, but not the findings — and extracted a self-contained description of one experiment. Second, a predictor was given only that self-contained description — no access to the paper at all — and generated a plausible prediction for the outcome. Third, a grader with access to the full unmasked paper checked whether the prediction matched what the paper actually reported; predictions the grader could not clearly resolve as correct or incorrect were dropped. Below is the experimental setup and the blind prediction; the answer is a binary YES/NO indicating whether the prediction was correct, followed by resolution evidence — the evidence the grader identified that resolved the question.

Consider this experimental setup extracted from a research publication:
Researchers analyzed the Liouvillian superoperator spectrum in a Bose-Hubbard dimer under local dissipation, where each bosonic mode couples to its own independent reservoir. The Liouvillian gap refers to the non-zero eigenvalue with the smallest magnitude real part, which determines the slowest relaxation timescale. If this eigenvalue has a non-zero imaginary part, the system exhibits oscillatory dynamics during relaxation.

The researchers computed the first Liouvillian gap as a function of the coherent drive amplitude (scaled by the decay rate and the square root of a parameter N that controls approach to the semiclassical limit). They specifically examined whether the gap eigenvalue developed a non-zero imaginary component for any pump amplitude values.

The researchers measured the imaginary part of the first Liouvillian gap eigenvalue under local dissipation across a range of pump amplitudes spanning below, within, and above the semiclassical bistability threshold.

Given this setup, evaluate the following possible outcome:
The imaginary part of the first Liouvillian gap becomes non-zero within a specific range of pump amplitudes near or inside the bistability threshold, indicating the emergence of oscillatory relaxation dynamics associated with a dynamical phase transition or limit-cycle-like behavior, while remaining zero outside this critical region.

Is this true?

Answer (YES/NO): NO